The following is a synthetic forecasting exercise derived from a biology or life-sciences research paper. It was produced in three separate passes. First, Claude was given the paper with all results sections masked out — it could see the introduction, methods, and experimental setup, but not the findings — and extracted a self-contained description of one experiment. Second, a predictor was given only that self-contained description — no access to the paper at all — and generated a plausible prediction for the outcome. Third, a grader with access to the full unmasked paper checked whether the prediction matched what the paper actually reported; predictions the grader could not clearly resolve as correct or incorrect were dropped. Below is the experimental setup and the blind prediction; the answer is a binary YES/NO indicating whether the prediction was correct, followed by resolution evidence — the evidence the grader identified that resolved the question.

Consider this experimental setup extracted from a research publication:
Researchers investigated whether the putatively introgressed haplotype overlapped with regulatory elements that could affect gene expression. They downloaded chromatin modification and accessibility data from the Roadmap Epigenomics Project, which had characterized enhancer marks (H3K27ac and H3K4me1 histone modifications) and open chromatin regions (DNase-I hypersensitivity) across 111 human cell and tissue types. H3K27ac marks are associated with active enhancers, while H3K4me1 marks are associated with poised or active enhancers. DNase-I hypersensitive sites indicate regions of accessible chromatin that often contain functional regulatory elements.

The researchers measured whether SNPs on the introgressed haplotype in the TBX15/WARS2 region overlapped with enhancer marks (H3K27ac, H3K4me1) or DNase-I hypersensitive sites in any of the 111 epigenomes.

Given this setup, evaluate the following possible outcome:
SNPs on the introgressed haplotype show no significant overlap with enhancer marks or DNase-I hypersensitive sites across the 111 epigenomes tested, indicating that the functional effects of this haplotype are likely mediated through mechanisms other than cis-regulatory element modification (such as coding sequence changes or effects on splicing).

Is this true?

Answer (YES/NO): NO